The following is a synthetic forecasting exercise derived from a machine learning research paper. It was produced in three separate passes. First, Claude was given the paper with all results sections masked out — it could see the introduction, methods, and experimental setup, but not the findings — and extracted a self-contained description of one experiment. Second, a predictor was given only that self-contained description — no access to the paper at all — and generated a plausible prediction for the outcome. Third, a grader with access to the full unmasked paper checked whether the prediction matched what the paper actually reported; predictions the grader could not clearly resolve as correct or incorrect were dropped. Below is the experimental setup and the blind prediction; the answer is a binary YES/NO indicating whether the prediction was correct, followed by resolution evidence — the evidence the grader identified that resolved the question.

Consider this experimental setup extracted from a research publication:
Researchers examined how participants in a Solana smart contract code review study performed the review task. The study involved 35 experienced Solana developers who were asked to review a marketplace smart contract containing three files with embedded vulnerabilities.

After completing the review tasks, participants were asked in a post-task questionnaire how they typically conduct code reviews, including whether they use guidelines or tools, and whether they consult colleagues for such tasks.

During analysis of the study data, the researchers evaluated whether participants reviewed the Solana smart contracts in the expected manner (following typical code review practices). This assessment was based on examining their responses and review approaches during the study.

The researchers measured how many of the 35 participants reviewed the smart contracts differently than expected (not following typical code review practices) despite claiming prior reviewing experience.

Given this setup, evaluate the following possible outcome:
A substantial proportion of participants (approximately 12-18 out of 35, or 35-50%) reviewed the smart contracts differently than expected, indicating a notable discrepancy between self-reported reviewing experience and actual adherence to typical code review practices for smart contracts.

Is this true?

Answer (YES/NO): NO